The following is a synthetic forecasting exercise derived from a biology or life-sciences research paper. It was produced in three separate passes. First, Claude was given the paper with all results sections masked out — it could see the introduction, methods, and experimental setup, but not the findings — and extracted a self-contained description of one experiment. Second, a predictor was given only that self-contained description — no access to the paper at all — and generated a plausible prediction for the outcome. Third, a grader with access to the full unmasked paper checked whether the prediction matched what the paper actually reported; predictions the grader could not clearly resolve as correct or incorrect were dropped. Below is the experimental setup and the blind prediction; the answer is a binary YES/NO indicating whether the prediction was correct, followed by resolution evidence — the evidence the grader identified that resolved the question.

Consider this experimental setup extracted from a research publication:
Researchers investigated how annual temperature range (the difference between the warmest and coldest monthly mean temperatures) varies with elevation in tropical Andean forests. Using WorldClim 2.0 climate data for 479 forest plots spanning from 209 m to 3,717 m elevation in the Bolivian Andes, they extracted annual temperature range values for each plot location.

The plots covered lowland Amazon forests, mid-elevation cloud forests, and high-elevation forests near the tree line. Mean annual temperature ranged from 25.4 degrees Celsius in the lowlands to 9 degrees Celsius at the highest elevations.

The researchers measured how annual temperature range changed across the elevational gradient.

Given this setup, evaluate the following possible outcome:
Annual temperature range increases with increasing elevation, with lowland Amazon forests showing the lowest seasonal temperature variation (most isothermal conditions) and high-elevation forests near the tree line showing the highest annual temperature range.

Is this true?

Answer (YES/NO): NO